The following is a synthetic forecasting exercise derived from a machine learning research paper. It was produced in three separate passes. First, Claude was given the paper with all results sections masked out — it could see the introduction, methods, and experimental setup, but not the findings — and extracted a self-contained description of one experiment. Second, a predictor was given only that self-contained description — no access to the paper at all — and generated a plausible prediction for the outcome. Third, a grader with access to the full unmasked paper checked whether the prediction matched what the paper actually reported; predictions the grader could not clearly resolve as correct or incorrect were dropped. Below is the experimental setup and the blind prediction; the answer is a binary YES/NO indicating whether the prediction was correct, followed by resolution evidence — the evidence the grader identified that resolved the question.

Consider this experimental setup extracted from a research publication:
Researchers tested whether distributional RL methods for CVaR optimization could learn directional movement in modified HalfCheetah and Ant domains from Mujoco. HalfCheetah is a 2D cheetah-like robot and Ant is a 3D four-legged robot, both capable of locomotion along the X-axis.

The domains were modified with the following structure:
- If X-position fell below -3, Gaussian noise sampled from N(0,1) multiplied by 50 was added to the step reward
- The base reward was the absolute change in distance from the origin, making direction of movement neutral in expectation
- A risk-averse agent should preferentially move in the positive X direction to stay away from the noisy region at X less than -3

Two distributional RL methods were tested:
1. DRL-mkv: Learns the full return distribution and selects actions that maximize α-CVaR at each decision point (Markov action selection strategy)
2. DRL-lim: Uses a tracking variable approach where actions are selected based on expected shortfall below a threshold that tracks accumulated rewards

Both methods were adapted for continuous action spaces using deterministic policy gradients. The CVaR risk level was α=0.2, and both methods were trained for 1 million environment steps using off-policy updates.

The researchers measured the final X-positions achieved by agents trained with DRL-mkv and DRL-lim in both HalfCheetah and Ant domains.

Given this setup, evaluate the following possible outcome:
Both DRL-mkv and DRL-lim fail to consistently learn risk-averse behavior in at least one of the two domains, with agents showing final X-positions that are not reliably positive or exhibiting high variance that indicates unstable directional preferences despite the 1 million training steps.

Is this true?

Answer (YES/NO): YES